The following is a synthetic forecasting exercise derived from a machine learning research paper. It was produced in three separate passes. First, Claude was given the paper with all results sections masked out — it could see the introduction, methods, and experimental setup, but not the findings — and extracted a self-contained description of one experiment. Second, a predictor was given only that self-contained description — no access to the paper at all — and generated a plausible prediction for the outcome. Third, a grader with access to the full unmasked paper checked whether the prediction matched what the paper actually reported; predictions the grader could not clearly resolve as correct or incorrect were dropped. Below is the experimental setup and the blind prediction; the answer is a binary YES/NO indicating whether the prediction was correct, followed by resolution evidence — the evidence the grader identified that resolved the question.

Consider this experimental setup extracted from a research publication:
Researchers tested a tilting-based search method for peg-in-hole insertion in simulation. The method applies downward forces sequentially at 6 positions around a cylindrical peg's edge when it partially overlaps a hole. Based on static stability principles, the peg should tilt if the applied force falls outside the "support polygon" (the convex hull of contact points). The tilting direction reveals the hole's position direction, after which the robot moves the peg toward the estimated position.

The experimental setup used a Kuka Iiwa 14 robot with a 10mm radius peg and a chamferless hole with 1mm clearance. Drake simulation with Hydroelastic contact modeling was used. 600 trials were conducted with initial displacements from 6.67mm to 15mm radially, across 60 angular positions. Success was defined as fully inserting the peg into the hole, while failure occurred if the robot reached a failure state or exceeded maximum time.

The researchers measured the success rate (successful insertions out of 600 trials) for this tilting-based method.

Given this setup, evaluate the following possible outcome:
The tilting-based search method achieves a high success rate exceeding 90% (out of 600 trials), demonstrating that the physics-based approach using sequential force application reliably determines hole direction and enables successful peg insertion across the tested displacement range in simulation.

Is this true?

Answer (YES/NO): YES